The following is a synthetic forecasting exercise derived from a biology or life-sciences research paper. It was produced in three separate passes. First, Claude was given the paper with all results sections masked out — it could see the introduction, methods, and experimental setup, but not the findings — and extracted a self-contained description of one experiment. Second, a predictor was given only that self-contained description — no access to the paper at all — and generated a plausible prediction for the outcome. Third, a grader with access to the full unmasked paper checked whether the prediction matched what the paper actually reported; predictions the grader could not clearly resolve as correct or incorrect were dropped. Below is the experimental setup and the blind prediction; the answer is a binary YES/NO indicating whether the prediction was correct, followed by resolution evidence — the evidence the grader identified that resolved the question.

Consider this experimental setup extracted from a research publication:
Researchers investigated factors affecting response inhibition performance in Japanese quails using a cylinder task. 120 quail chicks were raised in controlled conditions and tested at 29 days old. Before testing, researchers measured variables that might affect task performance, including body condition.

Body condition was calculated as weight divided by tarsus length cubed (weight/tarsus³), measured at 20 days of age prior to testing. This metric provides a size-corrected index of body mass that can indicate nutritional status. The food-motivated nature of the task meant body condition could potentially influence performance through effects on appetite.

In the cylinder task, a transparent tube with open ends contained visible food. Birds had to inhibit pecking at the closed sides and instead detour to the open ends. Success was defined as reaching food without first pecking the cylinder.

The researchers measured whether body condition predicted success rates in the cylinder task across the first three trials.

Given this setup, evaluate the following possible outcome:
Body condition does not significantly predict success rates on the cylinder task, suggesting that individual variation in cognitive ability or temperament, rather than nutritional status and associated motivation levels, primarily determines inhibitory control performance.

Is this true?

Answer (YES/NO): NO